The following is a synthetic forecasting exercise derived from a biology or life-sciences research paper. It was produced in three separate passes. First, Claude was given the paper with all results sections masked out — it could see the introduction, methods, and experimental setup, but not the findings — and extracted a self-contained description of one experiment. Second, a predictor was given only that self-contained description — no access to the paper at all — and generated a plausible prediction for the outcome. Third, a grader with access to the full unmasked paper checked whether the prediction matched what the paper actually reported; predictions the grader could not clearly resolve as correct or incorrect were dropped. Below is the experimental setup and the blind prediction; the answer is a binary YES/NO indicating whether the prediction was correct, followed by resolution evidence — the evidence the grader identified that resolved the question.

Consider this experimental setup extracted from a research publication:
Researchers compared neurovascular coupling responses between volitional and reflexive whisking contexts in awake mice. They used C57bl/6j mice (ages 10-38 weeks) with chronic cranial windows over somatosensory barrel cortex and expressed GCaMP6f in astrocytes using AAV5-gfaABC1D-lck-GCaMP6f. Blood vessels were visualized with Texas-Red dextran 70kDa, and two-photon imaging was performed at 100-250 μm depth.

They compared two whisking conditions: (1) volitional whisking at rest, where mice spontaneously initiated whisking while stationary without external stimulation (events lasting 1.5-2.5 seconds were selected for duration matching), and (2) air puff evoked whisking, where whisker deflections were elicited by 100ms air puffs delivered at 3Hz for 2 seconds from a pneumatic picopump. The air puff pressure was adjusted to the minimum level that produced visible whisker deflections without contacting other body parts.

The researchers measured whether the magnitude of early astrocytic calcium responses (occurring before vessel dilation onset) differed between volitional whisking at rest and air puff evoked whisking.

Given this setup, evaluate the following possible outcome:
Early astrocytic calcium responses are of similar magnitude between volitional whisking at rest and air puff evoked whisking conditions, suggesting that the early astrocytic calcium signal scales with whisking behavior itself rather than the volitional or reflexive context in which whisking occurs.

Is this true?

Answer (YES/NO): NO